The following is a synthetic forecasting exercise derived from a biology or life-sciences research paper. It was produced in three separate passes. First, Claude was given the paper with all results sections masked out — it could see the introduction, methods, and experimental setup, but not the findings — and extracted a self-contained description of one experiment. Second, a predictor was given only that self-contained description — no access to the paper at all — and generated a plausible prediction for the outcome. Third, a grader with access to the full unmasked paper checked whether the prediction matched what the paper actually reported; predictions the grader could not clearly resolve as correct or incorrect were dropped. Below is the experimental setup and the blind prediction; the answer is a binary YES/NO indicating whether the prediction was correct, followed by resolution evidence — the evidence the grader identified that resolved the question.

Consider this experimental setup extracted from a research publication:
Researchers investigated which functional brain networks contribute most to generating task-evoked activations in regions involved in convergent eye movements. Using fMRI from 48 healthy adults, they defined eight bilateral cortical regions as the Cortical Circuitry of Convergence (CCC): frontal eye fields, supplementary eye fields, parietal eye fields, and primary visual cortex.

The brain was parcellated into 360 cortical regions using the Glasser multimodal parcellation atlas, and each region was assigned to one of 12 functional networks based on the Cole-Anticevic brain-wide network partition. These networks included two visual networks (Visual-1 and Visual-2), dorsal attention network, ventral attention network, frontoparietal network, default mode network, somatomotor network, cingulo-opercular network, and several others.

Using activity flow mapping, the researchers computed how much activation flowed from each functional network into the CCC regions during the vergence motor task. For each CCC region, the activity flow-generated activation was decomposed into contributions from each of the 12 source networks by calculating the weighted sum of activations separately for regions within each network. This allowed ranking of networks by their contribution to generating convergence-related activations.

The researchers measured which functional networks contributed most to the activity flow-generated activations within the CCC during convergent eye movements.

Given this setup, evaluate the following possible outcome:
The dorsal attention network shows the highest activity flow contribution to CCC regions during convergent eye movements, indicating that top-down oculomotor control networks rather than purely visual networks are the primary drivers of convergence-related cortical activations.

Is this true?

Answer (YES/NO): NO